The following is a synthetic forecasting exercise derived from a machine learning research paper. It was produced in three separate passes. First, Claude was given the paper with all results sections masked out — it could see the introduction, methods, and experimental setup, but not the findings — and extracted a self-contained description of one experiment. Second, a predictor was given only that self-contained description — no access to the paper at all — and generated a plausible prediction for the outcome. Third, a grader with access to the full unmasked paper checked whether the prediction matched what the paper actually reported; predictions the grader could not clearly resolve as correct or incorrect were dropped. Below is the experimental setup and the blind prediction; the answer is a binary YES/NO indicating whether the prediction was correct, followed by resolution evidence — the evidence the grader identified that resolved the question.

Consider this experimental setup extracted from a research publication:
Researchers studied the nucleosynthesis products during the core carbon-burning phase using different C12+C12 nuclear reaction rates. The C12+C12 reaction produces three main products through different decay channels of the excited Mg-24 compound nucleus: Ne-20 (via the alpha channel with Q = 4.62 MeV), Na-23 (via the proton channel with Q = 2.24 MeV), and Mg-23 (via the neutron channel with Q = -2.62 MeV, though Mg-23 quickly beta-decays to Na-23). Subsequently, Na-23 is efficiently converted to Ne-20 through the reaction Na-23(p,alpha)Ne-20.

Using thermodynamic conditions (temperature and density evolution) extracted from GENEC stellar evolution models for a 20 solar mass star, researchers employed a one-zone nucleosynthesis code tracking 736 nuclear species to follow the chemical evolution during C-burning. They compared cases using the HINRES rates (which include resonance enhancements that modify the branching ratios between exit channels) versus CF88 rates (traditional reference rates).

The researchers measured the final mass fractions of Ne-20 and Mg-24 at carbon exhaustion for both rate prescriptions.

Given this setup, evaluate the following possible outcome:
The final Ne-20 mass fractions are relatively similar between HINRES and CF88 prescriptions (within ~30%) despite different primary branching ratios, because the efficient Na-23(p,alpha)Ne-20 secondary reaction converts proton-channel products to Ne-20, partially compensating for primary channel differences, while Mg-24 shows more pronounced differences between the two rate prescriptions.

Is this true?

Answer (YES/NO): NO